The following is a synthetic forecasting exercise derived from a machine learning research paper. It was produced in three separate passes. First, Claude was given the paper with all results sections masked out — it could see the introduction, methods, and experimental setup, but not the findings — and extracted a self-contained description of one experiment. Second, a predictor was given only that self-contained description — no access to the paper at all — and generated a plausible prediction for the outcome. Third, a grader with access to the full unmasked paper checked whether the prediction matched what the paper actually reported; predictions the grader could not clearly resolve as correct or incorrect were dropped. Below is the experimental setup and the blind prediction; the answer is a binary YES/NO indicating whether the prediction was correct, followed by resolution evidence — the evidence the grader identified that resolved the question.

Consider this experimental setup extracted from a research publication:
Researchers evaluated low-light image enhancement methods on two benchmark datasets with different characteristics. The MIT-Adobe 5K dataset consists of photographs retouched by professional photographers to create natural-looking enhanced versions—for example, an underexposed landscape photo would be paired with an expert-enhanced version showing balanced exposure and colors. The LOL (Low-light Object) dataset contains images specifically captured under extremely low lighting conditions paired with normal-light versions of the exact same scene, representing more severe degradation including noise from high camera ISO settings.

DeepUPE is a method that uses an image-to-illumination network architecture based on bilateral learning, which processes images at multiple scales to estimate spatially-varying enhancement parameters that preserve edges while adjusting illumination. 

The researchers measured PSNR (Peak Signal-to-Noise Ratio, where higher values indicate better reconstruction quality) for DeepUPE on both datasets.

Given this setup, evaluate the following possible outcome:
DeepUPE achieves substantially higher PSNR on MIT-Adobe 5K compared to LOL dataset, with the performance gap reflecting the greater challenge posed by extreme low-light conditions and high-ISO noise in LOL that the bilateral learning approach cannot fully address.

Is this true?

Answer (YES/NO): YES